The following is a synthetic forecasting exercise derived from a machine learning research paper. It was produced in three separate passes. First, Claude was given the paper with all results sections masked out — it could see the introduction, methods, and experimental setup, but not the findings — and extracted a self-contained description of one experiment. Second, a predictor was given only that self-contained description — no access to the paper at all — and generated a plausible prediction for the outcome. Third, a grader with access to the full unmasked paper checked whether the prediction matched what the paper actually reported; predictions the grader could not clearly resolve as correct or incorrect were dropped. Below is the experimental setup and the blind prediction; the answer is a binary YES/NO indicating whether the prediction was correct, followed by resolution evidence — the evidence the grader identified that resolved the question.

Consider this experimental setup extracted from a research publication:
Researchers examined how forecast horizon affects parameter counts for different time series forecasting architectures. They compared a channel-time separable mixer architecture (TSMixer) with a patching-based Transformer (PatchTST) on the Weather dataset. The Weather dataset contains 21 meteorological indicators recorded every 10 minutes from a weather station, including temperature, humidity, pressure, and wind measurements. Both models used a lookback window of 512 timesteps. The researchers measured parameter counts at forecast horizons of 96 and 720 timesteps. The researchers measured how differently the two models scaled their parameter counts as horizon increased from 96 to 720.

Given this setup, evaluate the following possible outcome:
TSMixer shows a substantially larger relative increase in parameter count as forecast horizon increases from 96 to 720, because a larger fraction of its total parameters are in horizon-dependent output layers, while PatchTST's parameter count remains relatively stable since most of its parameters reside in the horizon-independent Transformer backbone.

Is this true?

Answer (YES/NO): NO